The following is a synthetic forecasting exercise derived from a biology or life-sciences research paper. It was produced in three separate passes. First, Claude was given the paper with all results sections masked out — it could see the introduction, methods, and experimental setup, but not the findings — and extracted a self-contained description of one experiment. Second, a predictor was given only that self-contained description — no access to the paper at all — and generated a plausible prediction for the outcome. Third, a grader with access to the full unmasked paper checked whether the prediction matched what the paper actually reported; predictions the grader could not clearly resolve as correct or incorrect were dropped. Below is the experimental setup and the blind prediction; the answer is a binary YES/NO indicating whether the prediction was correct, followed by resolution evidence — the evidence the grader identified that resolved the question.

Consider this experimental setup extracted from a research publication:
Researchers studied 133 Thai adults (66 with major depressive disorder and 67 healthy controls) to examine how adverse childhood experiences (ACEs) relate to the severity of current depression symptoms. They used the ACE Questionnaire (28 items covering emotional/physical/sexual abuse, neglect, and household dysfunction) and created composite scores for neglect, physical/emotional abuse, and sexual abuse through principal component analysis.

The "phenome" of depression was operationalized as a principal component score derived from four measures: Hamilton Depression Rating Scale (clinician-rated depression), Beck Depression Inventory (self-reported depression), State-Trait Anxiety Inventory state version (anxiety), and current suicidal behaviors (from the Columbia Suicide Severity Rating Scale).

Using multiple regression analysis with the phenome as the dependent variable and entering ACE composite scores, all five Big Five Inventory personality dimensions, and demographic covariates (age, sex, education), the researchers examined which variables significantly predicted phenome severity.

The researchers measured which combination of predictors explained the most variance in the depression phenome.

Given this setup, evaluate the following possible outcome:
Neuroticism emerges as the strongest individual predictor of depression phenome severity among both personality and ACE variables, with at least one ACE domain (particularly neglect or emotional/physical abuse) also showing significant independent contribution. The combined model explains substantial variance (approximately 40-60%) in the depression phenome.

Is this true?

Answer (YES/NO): NO